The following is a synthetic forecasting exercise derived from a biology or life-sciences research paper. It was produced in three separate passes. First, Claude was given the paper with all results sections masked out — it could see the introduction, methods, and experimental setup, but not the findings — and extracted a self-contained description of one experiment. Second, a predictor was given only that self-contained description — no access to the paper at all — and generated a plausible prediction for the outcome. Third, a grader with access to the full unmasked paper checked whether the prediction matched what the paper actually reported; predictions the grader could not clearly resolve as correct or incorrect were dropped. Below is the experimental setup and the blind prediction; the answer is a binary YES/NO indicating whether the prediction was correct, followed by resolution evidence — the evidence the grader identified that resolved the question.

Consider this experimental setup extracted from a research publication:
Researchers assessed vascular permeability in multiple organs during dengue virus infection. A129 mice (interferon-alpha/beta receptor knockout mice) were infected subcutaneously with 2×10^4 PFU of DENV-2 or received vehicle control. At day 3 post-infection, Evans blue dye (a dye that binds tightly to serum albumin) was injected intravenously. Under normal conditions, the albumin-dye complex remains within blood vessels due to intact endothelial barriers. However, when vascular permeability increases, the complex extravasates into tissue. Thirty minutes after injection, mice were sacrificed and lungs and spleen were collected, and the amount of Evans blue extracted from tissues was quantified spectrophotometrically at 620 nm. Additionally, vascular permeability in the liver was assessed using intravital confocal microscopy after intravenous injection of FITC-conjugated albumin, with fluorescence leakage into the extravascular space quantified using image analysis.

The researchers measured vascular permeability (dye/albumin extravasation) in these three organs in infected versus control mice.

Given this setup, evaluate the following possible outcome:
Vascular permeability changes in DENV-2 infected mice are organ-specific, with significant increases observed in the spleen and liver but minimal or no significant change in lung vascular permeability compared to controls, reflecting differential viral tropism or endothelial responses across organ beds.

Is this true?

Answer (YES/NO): NO